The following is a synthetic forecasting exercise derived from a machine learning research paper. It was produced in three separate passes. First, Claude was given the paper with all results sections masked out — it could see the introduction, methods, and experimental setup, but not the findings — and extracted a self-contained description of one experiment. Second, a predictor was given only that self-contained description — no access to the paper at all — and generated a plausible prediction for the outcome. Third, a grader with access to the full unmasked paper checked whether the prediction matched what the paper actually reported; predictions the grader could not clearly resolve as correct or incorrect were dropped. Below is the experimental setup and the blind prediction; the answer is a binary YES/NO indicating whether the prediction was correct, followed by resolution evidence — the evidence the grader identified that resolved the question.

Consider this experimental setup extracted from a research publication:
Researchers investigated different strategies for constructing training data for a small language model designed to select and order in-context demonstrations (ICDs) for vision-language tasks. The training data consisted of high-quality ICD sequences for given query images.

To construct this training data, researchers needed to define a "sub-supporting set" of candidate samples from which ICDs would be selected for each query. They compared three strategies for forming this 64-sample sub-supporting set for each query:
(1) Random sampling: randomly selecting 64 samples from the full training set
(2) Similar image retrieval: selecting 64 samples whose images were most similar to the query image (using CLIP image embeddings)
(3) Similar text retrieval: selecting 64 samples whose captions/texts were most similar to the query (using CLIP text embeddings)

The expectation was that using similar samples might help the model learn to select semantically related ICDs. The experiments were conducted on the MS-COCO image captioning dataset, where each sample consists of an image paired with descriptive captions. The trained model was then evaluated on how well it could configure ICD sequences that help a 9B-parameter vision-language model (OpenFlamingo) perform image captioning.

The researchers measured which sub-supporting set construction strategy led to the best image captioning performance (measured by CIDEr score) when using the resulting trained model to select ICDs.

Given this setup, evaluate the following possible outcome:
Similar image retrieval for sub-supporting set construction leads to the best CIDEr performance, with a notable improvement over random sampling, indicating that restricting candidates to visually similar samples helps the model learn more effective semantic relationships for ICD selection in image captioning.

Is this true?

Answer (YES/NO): NO